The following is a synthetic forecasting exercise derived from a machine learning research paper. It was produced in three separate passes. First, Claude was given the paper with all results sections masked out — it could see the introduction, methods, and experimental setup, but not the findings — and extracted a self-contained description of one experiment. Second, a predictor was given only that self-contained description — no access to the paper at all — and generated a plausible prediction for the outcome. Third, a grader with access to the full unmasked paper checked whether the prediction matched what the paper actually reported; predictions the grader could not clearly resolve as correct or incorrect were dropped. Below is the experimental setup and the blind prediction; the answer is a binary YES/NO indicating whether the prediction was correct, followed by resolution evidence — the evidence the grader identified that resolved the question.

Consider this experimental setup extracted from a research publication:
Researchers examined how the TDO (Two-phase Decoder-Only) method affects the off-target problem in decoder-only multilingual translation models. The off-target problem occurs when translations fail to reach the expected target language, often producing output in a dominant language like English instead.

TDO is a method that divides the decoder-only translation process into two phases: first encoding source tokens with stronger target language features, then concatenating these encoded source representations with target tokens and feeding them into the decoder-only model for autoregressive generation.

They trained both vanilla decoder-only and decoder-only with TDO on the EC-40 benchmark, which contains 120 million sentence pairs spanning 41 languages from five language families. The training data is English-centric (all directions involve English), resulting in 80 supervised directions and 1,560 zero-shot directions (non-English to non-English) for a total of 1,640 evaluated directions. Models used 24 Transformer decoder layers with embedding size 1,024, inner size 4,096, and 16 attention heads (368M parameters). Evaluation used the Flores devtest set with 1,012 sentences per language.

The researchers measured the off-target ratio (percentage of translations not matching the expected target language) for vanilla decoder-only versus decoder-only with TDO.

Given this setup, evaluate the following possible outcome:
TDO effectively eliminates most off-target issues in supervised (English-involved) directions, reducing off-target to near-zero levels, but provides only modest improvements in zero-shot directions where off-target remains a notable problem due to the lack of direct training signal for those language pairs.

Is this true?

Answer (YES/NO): NO